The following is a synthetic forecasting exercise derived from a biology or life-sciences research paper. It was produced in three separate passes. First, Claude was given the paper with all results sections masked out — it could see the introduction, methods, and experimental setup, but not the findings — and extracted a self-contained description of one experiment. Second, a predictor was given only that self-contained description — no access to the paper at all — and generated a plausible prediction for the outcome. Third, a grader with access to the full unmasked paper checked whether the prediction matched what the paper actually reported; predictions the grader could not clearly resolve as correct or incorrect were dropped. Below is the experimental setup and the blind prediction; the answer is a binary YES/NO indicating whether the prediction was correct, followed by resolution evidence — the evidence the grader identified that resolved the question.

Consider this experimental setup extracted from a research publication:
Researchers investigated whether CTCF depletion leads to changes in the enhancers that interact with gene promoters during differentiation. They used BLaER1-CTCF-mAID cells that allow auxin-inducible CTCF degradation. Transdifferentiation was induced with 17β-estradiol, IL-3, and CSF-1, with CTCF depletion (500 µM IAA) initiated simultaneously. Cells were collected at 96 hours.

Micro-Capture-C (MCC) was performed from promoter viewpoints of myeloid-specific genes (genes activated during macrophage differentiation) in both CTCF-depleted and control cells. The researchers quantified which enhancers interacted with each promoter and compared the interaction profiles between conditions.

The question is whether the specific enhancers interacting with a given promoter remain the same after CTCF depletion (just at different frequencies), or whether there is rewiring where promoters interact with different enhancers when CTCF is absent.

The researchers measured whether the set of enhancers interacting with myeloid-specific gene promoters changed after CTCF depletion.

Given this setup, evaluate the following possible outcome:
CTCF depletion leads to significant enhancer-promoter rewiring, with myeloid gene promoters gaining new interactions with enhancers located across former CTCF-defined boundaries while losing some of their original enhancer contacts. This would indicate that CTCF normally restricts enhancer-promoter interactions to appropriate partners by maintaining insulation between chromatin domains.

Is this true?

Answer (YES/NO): NO